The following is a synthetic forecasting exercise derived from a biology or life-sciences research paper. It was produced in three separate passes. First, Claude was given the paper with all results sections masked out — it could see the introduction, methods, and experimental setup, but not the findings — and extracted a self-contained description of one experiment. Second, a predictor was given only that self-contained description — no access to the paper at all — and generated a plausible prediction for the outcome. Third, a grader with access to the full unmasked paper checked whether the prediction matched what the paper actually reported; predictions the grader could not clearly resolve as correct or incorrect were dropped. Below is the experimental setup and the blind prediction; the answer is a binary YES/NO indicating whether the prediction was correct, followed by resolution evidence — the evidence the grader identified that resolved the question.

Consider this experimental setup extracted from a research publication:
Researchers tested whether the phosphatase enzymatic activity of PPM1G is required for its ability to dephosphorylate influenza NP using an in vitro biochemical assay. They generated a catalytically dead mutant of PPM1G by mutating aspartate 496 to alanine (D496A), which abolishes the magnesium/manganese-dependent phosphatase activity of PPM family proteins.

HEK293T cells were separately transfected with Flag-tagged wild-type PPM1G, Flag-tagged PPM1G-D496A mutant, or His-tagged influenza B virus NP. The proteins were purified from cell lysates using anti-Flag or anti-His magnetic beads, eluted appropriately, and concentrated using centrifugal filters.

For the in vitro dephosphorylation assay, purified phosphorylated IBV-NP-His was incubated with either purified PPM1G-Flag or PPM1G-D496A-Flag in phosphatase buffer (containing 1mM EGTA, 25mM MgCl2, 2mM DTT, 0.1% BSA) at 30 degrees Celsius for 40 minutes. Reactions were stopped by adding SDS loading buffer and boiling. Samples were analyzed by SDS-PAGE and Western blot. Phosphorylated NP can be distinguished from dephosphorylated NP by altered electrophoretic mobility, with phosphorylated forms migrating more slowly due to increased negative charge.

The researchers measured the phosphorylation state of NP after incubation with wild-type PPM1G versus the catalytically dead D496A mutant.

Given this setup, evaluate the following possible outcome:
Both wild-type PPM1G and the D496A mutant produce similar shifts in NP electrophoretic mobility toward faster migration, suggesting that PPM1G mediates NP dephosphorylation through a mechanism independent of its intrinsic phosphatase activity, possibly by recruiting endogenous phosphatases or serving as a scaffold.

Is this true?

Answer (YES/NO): NO